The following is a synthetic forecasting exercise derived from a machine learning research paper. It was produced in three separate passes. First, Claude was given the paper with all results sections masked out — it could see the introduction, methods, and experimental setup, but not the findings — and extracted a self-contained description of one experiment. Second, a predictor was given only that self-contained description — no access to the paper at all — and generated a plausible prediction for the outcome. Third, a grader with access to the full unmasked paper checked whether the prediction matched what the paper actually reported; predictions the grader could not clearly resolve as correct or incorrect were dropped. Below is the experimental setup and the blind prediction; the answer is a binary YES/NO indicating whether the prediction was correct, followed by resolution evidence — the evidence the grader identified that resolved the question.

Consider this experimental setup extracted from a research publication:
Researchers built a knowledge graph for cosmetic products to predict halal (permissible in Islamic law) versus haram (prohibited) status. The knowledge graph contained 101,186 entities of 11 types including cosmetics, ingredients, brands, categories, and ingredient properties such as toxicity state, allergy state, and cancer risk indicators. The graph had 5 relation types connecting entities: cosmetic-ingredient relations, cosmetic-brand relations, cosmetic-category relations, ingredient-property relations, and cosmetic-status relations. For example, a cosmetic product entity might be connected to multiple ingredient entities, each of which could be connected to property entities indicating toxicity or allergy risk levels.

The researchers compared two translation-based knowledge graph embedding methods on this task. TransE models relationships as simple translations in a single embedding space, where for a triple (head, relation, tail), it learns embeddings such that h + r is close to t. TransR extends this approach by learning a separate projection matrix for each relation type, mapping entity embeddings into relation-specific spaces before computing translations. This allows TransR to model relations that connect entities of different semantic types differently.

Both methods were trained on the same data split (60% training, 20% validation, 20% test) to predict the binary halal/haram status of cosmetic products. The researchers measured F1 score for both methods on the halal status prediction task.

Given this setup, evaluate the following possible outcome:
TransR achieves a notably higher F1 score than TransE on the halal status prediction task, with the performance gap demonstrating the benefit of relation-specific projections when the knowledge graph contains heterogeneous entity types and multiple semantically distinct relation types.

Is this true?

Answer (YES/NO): NO